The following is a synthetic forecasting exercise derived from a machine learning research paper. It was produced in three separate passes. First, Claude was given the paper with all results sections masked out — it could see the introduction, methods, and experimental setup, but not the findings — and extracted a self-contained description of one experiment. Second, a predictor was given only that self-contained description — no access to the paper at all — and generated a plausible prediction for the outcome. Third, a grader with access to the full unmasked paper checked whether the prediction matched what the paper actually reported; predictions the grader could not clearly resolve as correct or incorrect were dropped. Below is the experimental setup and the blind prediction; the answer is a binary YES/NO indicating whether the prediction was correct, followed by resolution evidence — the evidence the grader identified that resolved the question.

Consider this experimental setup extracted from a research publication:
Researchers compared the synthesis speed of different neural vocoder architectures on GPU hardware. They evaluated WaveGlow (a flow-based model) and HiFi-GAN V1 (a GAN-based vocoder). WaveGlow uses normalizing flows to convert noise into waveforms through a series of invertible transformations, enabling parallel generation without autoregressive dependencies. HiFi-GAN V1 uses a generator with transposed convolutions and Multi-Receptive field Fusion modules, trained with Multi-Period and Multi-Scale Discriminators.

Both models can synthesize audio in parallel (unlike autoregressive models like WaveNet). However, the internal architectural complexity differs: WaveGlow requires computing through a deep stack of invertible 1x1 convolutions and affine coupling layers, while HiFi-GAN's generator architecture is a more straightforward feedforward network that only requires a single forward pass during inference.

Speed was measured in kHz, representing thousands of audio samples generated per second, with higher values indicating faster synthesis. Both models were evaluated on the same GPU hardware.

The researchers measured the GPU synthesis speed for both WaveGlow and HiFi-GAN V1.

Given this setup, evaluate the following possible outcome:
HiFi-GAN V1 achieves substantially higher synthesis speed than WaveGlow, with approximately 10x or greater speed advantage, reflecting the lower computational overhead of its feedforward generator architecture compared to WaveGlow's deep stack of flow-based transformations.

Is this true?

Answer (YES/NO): NO